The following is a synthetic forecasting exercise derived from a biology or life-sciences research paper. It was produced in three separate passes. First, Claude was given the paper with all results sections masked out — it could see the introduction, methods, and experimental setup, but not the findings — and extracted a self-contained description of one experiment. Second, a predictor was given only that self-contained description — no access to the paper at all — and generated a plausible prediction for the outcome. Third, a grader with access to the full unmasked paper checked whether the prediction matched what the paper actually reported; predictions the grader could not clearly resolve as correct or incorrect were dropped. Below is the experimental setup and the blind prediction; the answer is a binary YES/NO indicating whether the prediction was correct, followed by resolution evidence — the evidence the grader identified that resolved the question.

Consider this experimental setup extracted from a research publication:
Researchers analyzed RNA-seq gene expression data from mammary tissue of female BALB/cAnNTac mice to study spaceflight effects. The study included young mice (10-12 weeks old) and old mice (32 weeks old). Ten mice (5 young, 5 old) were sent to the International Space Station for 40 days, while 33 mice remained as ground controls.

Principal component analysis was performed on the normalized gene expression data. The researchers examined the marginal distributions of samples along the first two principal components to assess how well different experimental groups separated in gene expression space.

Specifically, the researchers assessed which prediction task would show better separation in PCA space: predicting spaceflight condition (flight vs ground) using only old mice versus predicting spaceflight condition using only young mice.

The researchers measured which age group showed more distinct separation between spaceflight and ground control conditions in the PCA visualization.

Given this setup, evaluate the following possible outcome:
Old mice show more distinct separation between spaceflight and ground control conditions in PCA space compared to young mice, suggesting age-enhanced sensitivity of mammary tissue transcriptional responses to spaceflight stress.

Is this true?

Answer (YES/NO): YES